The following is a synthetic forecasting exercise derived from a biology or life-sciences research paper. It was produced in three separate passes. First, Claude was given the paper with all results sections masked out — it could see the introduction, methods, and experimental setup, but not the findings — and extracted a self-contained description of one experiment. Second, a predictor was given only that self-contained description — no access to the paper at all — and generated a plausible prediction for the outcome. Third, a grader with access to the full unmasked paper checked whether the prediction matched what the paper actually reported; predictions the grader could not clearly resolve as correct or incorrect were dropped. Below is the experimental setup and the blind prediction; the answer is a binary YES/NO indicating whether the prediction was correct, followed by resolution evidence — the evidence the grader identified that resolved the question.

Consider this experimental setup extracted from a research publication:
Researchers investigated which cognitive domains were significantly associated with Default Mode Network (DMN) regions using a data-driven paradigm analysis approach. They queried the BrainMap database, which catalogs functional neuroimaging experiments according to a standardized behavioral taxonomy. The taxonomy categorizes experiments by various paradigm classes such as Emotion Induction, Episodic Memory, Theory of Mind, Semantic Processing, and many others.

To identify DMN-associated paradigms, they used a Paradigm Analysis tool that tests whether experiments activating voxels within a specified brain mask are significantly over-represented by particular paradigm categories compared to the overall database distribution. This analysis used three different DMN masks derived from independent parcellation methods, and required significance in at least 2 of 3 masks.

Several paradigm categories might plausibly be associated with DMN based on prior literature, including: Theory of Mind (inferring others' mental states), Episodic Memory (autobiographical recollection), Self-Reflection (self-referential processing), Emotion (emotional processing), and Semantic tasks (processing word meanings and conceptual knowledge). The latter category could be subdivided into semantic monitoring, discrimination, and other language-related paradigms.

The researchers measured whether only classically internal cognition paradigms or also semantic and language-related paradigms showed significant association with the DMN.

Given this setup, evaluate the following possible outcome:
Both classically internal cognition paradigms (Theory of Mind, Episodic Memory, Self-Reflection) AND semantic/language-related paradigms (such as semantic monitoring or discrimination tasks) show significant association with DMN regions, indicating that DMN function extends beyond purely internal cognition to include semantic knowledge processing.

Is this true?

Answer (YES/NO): YES